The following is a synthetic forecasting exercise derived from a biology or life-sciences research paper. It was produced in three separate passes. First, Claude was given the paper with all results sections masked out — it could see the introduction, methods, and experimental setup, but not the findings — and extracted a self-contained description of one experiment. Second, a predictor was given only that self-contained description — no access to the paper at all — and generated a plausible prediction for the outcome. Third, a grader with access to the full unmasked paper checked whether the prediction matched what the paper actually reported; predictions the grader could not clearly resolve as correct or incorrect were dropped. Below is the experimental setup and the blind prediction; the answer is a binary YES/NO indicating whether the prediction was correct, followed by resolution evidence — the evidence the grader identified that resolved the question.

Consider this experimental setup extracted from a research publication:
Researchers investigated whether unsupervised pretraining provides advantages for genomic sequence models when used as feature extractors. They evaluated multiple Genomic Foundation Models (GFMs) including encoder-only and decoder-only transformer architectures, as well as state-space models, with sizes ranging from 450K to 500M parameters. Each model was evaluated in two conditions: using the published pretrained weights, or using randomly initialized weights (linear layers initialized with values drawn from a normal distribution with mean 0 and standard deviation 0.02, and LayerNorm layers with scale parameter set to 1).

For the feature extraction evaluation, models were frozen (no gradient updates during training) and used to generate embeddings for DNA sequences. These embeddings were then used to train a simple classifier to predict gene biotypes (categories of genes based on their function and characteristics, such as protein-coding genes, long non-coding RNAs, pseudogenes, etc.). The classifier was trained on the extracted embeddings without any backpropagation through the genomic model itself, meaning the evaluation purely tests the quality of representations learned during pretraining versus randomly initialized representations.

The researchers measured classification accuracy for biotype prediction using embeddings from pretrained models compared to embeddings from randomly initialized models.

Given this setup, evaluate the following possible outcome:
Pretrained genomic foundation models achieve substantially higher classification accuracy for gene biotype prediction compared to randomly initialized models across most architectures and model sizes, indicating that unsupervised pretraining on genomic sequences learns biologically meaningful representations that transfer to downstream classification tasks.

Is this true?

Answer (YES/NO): NO